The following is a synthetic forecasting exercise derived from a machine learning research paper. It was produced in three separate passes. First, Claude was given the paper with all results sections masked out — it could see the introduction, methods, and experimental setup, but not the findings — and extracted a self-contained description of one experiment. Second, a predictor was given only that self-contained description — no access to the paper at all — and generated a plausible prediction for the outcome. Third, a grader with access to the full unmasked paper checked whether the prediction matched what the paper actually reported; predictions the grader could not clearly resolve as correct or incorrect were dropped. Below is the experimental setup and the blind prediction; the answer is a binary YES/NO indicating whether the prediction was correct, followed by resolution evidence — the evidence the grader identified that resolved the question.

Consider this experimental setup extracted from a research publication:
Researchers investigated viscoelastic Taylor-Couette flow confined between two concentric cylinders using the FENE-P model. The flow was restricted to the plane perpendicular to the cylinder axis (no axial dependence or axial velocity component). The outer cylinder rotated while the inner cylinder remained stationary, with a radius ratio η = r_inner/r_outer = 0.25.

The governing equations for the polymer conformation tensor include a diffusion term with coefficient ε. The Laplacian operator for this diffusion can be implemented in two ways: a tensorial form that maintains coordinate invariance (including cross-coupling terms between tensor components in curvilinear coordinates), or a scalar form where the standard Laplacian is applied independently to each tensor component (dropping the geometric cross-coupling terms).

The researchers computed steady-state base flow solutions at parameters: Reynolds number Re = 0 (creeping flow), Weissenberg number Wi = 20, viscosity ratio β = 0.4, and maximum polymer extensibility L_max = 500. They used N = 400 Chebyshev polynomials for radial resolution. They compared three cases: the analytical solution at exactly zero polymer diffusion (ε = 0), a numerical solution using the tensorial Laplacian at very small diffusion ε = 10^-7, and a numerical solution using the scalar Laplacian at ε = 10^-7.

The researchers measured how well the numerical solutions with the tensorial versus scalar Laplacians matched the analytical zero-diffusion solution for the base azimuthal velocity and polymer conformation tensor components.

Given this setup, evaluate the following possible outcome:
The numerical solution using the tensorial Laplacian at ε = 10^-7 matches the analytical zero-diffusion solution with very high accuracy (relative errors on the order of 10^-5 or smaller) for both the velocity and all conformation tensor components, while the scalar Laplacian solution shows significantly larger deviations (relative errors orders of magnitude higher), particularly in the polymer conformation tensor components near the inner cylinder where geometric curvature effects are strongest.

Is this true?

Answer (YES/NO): NO